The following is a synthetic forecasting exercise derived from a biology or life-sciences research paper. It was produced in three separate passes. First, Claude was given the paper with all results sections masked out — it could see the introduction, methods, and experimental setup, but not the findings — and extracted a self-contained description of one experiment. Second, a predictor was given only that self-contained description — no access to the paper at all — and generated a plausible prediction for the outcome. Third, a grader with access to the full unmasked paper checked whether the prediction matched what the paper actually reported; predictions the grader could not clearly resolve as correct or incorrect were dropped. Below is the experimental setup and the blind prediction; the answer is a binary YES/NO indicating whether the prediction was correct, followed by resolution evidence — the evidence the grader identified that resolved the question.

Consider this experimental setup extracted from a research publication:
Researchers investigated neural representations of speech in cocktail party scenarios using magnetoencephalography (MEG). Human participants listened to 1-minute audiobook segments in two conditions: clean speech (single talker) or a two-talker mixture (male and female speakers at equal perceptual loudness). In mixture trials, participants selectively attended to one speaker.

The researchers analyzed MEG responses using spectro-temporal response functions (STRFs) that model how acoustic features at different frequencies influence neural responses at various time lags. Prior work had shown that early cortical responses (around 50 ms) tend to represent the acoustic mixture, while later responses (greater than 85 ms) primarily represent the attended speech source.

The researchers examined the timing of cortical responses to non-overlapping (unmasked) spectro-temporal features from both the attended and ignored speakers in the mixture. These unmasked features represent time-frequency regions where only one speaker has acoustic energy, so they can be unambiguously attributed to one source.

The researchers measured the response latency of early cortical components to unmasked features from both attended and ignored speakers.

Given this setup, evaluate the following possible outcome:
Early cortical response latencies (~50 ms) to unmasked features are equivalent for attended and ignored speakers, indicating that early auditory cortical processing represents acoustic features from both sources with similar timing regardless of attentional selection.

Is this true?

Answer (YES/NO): NO